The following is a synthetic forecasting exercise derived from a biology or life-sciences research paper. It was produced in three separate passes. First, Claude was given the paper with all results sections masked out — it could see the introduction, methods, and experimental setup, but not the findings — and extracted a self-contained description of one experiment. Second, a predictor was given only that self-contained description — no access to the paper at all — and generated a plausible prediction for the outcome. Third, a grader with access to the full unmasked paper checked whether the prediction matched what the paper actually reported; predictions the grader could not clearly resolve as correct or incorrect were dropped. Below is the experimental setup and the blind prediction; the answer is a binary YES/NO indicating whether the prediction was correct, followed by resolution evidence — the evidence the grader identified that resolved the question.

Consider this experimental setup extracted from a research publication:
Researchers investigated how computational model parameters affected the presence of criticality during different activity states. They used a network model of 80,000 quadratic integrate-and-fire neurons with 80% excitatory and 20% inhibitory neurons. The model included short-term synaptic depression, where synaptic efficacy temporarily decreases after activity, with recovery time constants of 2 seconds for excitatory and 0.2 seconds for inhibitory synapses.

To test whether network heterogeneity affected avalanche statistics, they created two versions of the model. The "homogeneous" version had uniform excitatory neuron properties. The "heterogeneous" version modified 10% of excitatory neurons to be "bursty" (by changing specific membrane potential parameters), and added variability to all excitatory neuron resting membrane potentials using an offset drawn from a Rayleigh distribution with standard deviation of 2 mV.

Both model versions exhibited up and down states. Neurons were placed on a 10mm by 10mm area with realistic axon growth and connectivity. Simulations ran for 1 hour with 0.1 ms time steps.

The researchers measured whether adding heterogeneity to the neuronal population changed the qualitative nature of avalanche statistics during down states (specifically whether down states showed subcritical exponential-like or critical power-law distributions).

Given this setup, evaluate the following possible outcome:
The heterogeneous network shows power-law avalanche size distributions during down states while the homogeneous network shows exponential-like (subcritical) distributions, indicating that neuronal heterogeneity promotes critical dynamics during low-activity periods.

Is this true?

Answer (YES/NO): NO